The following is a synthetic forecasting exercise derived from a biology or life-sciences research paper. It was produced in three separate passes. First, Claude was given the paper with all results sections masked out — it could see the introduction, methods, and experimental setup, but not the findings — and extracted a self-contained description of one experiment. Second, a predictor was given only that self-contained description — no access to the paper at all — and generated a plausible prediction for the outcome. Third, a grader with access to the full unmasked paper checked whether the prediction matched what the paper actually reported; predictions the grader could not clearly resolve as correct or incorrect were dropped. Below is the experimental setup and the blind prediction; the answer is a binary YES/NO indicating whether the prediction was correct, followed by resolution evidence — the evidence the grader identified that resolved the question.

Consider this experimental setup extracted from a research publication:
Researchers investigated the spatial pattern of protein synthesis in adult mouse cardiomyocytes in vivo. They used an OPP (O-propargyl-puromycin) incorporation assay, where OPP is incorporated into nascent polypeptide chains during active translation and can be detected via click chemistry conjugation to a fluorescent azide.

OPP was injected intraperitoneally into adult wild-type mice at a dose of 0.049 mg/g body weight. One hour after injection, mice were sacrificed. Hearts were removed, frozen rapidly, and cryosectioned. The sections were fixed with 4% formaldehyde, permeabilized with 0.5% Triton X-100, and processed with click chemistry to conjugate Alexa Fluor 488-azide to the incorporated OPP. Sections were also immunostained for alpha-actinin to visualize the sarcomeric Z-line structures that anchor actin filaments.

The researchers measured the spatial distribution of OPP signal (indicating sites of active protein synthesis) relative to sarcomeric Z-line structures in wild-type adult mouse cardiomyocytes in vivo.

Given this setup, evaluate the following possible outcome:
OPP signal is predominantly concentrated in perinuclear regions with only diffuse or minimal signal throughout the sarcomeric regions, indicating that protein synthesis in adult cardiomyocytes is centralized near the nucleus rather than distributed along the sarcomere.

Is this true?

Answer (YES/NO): NO